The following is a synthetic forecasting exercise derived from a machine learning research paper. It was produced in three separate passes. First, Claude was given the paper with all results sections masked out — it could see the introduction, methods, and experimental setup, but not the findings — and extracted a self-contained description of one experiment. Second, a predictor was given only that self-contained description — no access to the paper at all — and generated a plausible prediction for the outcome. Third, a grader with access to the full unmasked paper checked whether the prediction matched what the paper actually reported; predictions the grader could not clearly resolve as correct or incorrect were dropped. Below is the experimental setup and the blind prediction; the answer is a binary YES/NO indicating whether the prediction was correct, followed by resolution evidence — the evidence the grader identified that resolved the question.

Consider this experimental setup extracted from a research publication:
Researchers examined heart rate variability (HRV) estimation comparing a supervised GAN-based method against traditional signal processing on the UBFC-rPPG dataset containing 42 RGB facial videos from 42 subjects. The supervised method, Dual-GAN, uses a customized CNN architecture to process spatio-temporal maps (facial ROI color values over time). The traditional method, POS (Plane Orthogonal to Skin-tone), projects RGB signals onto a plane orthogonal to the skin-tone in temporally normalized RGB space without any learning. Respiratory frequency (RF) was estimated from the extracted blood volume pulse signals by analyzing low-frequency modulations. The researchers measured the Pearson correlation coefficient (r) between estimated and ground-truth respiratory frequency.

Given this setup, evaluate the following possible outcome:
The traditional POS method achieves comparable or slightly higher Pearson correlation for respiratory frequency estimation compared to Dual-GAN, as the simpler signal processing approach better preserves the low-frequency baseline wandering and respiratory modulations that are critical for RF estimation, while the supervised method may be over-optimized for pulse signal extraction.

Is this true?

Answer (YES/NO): NO